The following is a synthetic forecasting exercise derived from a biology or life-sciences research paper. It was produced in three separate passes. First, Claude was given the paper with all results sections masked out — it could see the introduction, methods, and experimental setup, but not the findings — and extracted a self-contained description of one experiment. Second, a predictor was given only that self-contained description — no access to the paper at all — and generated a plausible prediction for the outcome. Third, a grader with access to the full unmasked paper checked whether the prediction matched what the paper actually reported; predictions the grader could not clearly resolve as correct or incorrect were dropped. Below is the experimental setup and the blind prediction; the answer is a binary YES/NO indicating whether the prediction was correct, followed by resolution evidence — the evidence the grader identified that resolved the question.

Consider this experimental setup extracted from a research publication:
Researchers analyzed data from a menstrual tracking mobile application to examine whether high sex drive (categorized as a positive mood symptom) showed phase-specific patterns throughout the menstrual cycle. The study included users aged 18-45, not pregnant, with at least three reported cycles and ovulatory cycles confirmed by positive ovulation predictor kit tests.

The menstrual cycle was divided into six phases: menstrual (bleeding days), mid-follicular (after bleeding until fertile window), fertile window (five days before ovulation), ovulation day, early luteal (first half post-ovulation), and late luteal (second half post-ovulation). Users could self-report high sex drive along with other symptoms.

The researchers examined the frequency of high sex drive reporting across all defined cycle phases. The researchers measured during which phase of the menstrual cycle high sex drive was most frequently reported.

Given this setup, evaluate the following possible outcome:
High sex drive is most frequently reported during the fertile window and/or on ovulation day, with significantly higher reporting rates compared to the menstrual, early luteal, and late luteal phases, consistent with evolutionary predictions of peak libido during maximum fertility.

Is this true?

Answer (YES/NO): YES